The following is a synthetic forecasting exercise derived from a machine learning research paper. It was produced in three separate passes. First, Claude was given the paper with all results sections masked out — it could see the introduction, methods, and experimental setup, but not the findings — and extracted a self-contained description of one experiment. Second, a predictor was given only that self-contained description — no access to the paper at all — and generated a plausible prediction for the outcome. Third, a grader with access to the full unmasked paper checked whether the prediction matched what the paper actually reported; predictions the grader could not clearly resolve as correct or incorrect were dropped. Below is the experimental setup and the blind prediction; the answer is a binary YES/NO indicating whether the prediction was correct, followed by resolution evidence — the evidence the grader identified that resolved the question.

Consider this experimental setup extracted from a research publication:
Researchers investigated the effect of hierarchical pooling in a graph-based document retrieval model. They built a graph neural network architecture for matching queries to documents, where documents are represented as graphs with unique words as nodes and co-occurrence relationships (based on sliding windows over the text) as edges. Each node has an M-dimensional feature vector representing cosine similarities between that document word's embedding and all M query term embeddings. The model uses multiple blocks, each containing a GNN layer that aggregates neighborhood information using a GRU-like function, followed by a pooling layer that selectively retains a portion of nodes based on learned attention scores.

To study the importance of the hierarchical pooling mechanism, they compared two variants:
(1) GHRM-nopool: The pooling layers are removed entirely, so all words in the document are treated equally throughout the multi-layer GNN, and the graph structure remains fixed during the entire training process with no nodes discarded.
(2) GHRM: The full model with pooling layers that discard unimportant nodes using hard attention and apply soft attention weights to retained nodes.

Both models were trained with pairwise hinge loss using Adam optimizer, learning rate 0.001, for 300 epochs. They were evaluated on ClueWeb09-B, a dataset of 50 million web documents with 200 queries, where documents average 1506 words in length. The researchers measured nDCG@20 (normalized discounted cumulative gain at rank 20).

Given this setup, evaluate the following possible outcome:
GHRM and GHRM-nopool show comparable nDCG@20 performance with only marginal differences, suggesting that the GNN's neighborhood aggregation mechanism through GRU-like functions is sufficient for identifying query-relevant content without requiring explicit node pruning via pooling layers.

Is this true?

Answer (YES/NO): NO